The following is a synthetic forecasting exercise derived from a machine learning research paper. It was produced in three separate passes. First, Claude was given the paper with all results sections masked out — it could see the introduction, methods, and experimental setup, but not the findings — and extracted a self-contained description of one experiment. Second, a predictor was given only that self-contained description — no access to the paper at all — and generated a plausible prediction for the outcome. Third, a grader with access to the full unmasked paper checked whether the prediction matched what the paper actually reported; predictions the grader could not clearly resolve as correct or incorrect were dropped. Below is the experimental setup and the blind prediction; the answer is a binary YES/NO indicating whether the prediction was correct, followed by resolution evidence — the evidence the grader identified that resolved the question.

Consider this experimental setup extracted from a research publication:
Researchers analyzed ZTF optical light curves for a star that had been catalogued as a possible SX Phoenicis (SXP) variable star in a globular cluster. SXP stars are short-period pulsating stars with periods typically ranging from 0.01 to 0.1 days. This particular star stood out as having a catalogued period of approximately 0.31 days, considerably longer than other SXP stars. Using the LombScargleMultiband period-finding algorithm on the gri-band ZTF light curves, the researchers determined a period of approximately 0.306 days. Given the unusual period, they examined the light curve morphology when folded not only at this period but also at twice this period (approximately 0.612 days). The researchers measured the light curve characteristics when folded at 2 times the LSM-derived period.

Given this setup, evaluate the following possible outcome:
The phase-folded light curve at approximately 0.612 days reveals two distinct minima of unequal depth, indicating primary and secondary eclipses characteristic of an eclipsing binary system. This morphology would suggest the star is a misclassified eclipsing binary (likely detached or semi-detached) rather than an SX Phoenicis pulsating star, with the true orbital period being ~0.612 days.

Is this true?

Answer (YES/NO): YES